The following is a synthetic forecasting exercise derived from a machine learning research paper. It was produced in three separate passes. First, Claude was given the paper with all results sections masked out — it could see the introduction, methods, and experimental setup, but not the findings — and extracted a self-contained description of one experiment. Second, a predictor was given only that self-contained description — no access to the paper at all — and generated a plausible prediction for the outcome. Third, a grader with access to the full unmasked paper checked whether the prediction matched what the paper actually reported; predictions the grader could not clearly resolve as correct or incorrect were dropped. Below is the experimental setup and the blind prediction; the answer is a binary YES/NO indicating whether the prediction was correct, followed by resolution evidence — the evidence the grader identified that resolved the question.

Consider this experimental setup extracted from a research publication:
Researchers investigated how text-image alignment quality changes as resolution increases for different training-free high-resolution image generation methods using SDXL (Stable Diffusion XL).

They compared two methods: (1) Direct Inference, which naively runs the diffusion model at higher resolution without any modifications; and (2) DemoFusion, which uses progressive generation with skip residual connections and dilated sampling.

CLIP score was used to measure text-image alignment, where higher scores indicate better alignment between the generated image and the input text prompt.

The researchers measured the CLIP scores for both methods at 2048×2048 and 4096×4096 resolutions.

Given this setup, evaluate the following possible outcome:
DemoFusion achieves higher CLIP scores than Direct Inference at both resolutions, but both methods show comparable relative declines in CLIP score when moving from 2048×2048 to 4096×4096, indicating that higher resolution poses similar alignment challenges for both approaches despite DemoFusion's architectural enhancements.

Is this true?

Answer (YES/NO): NO